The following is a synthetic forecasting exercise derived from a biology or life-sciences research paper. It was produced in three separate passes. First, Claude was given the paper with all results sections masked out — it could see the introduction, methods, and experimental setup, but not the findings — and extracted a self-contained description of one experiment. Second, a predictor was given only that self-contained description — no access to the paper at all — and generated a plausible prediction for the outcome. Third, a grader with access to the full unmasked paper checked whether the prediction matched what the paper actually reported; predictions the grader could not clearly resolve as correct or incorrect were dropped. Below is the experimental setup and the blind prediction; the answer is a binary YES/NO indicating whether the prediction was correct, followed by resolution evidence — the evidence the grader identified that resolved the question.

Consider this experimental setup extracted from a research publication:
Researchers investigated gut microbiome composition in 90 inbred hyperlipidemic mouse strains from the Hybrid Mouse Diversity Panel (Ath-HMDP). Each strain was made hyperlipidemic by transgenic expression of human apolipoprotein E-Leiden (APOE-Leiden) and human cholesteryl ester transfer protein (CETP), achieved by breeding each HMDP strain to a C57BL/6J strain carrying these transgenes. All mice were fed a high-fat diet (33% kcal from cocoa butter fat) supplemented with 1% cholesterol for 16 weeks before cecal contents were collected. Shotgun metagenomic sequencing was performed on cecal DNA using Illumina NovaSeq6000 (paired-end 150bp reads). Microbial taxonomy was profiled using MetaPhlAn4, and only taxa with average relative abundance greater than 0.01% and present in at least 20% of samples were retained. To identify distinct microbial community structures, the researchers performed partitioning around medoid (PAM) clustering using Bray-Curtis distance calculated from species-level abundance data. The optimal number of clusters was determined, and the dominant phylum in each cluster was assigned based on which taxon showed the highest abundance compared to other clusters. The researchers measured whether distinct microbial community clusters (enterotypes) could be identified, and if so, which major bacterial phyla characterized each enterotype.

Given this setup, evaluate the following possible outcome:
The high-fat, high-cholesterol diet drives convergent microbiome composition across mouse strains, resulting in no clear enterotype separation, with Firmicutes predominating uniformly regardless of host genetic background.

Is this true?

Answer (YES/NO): NO